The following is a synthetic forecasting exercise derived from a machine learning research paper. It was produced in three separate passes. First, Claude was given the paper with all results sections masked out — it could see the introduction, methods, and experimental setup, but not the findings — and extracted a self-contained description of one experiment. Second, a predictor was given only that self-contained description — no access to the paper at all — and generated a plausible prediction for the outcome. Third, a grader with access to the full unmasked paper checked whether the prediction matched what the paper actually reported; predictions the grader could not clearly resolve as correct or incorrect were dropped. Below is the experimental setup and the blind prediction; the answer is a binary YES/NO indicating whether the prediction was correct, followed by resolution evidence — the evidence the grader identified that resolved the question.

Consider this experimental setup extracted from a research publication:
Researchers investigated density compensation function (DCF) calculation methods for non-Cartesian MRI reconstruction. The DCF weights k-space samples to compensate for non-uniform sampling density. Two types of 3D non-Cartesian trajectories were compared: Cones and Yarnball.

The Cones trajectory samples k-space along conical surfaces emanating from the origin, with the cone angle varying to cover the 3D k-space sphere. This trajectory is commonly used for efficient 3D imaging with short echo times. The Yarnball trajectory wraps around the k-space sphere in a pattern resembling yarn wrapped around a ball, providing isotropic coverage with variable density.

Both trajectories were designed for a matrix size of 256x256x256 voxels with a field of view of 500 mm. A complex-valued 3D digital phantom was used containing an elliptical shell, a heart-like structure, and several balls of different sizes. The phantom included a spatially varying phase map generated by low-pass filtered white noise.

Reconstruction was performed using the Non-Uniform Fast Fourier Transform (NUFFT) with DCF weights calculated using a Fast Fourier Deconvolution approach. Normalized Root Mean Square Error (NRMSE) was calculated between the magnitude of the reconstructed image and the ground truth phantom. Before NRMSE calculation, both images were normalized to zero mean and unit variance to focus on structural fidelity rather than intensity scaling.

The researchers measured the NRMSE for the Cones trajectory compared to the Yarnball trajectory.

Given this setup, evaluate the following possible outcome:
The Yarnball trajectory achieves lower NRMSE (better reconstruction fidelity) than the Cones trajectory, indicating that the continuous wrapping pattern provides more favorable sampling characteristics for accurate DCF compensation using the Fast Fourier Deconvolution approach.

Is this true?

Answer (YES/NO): NO